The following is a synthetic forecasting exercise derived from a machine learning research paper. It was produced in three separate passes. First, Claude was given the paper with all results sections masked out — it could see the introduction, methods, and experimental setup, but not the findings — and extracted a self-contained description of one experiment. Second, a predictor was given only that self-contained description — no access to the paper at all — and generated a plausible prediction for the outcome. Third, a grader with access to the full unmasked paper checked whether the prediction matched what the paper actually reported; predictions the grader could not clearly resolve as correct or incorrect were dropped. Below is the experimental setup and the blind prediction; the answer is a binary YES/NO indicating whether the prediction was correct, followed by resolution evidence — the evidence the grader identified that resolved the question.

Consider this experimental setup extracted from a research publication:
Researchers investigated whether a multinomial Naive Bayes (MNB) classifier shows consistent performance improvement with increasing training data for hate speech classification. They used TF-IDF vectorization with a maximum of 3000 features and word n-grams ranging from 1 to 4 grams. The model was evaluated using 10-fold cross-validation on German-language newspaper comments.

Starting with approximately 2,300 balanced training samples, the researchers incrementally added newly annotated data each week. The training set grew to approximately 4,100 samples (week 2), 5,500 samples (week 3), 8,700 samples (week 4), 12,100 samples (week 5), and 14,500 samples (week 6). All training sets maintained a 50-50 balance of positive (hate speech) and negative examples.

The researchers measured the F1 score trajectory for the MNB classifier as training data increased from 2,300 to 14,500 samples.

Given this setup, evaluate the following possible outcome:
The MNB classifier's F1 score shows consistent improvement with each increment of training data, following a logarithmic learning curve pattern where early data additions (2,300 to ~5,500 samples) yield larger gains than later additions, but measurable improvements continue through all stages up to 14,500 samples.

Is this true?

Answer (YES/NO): NO